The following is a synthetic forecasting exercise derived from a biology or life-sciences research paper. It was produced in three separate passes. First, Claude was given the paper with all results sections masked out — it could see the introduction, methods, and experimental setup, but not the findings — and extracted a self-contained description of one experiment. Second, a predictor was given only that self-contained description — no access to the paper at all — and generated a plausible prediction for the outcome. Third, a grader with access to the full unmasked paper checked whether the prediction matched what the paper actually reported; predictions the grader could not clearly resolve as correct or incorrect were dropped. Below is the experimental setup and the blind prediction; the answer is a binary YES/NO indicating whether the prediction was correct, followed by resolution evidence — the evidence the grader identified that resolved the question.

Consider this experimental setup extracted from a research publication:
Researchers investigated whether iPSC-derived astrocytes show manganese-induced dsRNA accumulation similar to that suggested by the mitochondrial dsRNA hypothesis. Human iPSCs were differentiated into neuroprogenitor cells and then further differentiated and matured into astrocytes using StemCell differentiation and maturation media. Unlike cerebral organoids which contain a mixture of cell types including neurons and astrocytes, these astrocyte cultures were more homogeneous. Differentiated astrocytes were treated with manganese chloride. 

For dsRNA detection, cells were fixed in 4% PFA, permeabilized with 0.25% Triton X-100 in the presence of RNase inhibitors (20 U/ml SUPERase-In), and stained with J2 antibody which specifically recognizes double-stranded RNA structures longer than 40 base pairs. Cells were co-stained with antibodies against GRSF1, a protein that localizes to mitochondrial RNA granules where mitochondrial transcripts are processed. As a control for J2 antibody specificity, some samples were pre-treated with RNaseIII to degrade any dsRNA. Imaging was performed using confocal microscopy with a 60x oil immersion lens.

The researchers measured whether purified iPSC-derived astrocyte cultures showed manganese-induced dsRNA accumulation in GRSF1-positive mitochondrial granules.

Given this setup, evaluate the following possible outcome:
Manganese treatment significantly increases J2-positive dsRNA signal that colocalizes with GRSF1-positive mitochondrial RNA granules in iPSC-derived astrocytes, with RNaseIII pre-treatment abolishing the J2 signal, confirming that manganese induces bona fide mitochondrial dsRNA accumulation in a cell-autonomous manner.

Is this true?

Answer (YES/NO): NO